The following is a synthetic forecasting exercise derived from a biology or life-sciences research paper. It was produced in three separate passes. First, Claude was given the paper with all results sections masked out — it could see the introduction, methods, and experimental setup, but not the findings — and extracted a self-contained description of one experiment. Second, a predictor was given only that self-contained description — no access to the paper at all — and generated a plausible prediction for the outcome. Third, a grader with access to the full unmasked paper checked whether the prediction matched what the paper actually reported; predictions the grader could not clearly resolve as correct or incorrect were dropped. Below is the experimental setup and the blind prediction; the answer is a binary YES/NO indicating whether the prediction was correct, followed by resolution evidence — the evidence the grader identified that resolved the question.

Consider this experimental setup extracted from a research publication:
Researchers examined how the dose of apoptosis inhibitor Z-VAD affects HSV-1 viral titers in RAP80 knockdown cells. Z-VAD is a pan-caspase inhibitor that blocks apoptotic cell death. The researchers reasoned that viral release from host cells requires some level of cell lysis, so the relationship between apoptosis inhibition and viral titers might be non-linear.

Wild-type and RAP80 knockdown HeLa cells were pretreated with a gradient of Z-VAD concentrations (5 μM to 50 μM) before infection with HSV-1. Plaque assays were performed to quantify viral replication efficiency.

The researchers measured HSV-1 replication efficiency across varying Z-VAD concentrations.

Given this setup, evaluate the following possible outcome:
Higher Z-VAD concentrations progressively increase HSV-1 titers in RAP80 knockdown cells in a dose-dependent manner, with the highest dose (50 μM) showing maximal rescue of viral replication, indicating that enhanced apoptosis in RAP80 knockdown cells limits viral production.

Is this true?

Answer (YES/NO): NO